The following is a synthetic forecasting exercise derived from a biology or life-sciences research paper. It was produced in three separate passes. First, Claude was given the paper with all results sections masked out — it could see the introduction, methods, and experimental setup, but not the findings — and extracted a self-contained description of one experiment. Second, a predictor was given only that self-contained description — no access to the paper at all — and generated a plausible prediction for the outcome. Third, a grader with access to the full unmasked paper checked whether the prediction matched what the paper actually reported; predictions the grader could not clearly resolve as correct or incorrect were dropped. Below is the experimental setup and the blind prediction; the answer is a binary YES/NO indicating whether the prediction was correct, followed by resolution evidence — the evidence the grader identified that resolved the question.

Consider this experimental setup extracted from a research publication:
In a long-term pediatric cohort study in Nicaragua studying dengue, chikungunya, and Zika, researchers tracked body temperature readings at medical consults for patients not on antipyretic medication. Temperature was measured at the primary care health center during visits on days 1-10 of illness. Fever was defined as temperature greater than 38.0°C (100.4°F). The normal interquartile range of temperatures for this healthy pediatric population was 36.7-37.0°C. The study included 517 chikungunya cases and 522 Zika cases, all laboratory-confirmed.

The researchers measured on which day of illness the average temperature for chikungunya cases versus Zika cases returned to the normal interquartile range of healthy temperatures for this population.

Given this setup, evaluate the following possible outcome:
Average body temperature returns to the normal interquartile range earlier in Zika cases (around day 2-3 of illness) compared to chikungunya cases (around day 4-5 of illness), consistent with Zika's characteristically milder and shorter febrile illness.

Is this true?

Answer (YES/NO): YES